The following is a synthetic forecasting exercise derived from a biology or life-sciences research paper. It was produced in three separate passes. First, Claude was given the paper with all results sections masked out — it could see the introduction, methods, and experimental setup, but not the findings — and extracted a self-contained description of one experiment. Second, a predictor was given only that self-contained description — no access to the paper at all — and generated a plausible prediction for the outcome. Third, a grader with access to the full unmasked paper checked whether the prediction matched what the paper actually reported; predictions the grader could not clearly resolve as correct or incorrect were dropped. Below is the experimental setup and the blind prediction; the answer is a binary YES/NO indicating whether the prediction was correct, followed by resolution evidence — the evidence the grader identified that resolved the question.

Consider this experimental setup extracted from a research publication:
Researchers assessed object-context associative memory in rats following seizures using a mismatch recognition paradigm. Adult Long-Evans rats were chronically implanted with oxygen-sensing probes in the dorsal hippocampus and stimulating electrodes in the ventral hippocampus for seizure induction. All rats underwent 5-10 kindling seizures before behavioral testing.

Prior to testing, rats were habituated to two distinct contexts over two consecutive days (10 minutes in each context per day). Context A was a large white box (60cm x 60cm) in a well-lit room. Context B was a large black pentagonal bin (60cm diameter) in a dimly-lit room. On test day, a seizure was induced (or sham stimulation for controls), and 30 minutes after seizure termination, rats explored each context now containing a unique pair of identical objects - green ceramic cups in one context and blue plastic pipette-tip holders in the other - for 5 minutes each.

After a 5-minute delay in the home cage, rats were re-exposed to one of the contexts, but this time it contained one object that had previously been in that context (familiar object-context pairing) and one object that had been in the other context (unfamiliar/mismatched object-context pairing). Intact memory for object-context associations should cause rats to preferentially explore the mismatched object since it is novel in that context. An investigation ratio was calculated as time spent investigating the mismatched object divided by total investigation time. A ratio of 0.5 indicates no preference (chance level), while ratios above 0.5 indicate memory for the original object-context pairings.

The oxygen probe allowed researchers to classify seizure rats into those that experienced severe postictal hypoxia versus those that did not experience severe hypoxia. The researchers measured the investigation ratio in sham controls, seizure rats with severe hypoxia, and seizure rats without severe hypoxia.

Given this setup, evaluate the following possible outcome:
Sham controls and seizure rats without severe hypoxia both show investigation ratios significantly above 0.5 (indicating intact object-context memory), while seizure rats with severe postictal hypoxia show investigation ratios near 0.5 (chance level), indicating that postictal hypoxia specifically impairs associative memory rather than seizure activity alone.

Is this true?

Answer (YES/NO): YES